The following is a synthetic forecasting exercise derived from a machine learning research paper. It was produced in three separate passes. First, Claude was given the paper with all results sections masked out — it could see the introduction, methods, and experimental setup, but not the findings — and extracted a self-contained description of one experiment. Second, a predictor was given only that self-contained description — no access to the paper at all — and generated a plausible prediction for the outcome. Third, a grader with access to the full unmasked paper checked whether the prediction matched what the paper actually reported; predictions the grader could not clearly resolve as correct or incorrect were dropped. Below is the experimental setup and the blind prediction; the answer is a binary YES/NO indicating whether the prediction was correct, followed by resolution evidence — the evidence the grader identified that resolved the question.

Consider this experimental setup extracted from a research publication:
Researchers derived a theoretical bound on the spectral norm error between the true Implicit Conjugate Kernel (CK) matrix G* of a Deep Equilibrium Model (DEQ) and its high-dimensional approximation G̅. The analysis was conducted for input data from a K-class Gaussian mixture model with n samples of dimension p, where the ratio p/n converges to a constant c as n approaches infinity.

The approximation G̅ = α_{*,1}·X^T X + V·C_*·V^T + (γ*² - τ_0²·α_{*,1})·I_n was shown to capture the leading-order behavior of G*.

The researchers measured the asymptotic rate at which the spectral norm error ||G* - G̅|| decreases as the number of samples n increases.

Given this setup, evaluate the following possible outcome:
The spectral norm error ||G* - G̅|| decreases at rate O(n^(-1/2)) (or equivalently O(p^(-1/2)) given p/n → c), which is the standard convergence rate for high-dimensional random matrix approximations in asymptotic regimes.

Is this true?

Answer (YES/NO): YES